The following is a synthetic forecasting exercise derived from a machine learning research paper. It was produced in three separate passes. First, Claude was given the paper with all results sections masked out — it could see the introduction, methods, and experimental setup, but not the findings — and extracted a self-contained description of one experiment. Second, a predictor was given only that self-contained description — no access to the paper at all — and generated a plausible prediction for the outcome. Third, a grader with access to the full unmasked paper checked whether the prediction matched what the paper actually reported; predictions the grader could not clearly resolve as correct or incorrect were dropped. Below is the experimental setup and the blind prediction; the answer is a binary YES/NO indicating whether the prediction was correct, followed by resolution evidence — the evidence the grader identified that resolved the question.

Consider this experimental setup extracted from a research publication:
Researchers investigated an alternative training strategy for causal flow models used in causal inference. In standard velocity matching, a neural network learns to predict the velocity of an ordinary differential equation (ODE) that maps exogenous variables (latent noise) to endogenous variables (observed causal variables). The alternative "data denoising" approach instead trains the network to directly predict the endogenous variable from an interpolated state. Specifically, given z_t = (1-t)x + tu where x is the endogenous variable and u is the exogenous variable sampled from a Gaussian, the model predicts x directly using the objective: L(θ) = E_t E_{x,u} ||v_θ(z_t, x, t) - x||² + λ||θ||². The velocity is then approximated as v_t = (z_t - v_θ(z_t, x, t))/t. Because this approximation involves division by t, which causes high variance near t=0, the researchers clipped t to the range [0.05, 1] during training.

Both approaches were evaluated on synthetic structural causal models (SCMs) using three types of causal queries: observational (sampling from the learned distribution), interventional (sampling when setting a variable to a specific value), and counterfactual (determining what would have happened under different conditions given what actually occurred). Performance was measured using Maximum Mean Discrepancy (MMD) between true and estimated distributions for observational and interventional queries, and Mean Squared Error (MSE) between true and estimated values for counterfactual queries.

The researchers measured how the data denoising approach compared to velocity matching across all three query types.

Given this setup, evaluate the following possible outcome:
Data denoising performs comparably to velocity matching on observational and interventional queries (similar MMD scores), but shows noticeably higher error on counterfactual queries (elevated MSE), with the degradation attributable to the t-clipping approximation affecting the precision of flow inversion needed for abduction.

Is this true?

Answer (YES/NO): YES